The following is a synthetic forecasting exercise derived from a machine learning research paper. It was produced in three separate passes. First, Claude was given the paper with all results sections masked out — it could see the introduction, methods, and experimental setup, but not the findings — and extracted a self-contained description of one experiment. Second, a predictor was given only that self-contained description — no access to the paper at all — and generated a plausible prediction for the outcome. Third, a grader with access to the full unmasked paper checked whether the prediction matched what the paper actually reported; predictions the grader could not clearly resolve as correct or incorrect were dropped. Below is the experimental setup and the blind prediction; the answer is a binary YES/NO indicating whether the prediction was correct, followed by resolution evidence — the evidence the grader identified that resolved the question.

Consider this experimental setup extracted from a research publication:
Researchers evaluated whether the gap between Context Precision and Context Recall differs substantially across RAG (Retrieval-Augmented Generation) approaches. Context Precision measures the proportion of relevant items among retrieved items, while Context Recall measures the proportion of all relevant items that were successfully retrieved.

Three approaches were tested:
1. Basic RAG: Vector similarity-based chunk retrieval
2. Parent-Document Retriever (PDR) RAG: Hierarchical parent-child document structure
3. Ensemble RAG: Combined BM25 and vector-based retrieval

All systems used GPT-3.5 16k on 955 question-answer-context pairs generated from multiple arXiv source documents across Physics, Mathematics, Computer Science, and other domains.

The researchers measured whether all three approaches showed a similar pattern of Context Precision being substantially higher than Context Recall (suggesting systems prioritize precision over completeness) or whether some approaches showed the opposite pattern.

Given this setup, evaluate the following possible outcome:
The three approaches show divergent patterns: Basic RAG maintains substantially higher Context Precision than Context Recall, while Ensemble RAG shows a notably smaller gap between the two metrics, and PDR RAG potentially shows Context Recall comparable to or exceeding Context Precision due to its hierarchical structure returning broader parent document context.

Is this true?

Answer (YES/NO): NO